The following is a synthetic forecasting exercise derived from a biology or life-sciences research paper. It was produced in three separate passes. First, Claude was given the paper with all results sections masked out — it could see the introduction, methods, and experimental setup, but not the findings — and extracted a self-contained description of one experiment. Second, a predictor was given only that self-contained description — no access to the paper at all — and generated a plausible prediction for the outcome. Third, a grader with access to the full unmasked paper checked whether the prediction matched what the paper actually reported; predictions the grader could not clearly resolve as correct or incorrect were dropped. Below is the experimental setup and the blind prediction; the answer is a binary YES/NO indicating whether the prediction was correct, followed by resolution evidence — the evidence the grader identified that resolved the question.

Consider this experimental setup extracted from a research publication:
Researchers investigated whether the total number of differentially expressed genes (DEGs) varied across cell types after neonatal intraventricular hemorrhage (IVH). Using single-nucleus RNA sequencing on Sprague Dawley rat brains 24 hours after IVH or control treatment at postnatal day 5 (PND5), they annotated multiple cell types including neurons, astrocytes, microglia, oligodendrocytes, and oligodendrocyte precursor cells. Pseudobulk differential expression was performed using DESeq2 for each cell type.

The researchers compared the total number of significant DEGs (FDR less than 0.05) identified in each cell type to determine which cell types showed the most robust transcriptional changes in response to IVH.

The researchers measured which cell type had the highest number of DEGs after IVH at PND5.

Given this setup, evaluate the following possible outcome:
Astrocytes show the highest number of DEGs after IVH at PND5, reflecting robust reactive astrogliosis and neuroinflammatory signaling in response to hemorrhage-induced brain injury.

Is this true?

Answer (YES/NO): NO